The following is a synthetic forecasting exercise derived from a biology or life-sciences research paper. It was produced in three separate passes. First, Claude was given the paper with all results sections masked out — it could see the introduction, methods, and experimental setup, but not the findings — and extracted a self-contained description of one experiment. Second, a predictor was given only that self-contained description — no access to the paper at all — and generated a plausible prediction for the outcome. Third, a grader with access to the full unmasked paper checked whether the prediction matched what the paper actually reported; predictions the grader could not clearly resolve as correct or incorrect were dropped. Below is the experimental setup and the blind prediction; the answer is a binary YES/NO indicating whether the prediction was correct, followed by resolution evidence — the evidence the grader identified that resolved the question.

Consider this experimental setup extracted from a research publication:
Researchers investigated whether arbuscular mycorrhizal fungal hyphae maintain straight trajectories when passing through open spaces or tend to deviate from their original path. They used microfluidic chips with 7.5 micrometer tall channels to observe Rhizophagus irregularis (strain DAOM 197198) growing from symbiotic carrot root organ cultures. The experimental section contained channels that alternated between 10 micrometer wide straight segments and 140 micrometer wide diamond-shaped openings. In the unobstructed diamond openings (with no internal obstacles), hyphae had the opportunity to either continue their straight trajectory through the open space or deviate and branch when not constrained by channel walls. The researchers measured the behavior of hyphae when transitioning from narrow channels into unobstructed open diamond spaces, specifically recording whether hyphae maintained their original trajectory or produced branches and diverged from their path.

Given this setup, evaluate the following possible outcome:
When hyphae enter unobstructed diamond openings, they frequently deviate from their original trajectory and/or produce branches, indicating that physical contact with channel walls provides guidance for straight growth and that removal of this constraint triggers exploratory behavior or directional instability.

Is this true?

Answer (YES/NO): NO